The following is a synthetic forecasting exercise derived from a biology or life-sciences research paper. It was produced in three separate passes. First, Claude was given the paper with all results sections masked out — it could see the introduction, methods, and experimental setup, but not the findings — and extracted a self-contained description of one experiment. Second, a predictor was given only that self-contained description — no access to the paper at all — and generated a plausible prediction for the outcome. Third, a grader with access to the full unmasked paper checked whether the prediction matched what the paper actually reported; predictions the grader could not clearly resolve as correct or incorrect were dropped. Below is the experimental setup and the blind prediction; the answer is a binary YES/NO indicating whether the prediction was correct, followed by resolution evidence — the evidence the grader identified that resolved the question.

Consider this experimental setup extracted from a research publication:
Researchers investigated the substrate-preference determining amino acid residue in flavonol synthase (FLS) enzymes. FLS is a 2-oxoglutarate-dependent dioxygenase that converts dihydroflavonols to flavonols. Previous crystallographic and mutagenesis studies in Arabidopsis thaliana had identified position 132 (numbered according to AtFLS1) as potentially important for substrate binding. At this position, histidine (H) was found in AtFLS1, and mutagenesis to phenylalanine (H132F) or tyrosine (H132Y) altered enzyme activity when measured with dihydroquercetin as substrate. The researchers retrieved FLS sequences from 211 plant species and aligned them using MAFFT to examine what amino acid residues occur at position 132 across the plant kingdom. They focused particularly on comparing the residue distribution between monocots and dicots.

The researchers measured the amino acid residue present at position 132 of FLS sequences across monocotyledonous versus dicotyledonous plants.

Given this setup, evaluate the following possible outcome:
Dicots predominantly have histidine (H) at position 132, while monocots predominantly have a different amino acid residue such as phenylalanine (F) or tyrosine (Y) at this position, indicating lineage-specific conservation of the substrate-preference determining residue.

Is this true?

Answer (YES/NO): YES